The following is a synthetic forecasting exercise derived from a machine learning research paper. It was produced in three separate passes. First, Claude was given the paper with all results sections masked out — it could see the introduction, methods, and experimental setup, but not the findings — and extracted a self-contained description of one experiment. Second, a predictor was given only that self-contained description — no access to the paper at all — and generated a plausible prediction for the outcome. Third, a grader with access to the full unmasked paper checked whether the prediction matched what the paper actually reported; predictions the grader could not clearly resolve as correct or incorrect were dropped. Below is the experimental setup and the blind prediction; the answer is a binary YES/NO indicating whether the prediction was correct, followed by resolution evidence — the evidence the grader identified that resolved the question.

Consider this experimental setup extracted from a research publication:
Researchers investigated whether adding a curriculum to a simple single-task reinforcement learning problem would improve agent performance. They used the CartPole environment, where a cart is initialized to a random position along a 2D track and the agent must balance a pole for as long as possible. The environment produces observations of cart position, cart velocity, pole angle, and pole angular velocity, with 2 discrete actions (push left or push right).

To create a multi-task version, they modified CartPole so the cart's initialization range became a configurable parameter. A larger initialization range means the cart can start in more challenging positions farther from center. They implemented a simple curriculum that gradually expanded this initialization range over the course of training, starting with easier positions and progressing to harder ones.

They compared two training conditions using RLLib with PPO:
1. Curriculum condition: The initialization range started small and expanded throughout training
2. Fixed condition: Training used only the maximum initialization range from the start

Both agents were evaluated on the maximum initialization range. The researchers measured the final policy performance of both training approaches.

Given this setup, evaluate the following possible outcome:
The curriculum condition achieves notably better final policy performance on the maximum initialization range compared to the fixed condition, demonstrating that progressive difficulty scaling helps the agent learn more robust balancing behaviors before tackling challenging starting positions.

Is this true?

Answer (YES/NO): NO